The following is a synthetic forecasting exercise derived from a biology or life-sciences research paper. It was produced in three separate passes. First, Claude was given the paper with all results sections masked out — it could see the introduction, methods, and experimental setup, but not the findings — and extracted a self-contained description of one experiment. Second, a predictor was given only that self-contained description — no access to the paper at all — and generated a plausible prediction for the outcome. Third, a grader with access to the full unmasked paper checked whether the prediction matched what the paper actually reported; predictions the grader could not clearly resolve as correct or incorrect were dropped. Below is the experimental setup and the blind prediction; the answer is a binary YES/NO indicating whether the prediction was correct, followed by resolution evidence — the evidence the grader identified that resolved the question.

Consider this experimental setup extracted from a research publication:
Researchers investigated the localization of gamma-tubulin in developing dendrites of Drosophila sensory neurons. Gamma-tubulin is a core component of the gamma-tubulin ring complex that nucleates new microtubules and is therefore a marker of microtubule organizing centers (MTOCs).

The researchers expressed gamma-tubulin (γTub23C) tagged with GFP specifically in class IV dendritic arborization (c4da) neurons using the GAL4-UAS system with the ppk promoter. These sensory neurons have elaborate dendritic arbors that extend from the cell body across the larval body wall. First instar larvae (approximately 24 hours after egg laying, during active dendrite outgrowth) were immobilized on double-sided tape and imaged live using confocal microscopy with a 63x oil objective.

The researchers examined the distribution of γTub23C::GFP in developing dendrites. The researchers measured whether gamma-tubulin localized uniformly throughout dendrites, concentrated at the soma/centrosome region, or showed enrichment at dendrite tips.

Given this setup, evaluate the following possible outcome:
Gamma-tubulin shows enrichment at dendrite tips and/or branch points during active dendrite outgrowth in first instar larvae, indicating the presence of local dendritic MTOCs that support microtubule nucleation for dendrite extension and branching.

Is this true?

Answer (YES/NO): YES